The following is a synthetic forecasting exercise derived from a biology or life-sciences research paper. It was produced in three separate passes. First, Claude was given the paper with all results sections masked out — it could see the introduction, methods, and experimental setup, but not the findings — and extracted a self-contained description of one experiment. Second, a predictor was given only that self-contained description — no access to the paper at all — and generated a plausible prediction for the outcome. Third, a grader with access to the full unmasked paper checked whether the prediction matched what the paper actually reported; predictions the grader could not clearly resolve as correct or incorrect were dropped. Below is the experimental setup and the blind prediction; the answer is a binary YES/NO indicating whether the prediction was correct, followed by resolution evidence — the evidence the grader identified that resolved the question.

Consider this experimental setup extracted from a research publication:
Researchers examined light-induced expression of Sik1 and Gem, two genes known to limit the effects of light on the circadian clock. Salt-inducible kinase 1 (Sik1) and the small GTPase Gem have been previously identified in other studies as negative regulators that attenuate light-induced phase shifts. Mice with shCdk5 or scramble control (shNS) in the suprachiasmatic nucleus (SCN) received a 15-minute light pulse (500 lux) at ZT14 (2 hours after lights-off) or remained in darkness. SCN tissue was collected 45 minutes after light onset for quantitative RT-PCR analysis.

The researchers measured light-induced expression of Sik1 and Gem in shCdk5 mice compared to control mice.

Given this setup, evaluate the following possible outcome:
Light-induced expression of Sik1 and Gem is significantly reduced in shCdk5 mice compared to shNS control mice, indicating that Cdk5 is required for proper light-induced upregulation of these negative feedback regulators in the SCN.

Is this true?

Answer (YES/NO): YES